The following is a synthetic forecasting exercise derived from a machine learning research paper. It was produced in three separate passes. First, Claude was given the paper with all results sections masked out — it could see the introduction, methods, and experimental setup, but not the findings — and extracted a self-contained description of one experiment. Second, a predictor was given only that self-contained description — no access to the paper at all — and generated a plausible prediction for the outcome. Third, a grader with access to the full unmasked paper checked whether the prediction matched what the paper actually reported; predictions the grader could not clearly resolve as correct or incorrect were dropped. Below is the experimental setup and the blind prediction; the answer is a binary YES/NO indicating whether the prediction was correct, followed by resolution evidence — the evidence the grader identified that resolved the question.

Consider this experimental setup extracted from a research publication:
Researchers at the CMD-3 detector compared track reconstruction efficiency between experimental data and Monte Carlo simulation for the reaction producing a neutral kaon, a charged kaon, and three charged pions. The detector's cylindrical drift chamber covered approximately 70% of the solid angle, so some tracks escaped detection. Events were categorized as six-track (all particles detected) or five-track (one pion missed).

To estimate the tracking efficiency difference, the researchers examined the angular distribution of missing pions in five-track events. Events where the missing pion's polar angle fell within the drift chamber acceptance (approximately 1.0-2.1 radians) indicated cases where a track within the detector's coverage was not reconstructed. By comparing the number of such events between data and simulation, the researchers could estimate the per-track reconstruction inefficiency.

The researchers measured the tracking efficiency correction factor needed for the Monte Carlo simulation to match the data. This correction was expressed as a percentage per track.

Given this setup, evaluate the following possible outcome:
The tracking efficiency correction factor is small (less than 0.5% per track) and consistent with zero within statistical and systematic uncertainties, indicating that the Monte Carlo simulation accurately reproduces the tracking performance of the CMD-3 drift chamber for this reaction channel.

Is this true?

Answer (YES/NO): NO